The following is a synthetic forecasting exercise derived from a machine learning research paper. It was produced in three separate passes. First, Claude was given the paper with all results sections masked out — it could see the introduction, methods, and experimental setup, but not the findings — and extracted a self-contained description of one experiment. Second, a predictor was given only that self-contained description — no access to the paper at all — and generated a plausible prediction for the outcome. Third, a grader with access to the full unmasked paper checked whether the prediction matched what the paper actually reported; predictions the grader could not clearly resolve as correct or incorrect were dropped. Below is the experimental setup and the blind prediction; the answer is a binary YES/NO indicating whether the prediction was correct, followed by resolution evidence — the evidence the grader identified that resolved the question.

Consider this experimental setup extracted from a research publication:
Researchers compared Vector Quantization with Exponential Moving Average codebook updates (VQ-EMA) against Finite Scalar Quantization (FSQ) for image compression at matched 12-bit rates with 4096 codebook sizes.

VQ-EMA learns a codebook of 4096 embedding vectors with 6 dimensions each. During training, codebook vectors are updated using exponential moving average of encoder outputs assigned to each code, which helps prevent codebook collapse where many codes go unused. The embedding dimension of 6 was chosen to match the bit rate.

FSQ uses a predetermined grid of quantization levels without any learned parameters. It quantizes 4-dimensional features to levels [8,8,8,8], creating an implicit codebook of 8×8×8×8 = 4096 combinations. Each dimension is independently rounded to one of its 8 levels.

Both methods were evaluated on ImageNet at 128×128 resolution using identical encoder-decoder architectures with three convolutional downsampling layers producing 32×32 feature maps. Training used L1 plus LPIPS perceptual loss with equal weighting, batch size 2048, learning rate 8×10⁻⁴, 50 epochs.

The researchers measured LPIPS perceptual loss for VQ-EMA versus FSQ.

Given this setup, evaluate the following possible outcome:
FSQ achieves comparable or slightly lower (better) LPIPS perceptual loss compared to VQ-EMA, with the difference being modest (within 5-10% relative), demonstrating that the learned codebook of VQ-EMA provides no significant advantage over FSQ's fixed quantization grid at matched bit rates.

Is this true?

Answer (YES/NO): NO